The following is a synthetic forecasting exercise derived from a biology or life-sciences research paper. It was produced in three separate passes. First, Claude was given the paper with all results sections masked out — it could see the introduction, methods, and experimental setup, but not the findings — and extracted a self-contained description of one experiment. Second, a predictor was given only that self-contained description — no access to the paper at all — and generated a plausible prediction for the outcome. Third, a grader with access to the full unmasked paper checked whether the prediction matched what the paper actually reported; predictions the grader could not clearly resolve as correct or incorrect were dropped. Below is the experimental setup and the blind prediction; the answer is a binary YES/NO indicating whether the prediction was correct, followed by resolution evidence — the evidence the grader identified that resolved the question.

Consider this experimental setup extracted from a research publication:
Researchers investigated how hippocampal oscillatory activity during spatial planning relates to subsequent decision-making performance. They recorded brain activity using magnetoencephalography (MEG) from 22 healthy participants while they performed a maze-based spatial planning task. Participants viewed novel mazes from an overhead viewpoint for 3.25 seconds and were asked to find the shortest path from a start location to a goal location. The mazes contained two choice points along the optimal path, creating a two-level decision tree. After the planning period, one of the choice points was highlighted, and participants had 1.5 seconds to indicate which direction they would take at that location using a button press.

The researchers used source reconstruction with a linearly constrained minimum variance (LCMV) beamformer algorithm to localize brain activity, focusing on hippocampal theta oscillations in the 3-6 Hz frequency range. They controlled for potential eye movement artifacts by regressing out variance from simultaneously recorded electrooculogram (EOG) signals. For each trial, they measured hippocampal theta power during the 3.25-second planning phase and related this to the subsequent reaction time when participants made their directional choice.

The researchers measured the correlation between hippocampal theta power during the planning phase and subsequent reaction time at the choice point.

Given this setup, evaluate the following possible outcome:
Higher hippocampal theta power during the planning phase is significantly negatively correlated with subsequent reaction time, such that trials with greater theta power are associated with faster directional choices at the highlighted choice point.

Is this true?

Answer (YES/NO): YES